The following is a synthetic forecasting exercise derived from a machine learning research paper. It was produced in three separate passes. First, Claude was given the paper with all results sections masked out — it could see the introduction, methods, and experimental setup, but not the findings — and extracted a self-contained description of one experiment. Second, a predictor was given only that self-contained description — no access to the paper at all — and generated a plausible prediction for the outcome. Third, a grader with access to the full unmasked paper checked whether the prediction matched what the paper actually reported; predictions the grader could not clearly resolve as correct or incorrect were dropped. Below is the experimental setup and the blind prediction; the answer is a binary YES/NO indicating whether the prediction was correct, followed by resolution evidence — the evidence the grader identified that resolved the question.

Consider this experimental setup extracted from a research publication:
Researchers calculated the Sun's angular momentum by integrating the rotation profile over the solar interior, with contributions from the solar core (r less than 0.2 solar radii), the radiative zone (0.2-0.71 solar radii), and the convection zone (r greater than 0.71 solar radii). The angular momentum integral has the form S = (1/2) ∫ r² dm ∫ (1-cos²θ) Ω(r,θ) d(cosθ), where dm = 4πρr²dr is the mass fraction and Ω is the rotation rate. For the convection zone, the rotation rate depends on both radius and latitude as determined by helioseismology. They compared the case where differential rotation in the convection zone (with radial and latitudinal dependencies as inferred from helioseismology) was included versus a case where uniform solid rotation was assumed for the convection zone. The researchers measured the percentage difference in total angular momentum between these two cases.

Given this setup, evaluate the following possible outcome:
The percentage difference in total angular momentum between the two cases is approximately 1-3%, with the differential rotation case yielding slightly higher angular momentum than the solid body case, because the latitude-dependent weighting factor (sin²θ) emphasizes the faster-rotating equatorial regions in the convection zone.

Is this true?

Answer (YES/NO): NO